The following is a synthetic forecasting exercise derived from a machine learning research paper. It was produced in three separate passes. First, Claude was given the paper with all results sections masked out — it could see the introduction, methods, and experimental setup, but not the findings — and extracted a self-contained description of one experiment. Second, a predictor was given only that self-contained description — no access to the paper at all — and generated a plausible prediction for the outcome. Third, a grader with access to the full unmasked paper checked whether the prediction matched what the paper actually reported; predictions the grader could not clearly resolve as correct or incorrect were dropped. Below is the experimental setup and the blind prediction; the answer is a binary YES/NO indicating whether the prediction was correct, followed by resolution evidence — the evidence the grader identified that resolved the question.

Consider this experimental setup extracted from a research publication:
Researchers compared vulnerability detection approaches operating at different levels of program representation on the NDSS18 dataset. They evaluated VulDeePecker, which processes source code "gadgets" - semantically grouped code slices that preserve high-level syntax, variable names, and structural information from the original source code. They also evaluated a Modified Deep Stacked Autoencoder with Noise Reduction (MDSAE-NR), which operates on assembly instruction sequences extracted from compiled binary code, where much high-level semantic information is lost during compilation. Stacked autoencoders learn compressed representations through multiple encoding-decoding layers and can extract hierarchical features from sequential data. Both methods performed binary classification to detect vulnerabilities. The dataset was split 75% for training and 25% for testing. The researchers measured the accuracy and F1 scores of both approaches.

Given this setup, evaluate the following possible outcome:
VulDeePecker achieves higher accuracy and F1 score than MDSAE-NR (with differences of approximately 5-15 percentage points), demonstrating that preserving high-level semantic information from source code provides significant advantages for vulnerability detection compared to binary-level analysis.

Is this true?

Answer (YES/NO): NO